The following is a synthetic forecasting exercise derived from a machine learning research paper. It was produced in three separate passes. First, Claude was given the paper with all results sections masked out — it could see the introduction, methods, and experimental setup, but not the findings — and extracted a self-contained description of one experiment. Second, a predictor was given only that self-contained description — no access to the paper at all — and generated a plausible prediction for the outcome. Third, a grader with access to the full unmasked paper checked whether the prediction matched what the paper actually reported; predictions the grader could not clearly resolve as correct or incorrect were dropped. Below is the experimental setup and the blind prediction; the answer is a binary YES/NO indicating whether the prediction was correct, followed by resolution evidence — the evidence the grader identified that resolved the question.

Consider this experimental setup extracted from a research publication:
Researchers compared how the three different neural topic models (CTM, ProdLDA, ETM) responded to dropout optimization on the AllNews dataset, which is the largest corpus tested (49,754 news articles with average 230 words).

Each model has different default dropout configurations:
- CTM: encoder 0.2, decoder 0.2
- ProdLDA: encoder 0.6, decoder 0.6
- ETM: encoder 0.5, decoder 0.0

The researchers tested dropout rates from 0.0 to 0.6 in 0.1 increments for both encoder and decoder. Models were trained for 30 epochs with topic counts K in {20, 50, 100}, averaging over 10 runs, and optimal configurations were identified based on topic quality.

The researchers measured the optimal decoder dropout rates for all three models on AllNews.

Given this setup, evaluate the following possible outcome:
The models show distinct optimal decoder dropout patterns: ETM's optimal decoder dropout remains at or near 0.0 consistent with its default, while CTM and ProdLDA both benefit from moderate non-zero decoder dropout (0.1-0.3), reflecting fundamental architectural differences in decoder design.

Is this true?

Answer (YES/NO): YES